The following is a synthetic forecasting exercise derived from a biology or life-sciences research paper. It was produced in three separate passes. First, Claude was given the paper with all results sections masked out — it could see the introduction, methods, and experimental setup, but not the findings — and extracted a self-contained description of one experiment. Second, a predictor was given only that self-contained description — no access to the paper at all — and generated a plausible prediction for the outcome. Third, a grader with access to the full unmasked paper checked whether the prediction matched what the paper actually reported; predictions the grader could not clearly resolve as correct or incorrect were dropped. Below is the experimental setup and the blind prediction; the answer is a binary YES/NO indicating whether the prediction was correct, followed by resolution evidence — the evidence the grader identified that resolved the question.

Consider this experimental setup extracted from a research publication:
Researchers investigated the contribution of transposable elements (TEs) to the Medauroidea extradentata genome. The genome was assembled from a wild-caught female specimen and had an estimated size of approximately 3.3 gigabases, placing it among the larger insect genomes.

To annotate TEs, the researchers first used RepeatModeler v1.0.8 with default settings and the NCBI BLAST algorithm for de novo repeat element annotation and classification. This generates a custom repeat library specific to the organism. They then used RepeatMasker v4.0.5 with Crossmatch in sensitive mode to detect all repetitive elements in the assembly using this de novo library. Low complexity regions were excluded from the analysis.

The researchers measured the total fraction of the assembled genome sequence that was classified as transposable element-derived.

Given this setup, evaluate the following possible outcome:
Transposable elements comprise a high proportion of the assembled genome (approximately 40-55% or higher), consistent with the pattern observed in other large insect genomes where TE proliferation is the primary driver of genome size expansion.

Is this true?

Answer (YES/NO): YES